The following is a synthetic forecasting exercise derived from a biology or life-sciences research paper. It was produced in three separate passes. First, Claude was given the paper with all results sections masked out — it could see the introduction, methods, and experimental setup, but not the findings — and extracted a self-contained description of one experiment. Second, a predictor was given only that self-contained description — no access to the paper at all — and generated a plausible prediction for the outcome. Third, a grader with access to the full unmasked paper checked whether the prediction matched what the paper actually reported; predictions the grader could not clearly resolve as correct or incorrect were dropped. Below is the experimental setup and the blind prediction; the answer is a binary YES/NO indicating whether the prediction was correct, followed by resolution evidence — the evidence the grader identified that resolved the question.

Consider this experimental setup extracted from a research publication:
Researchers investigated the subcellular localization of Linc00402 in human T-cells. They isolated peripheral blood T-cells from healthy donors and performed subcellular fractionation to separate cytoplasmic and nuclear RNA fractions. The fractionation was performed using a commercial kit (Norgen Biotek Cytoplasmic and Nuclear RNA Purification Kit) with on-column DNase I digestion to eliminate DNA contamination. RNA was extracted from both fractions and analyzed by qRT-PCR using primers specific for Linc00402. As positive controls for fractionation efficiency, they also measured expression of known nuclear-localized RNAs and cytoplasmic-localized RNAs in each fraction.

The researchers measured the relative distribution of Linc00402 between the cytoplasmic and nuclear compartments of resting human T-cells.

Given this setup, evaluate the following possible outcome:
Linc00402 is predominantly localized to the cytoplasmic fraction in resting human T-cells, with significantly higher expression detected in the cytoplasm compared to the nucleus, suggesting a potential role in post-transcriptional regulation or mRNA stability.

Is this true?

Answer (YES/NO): YES